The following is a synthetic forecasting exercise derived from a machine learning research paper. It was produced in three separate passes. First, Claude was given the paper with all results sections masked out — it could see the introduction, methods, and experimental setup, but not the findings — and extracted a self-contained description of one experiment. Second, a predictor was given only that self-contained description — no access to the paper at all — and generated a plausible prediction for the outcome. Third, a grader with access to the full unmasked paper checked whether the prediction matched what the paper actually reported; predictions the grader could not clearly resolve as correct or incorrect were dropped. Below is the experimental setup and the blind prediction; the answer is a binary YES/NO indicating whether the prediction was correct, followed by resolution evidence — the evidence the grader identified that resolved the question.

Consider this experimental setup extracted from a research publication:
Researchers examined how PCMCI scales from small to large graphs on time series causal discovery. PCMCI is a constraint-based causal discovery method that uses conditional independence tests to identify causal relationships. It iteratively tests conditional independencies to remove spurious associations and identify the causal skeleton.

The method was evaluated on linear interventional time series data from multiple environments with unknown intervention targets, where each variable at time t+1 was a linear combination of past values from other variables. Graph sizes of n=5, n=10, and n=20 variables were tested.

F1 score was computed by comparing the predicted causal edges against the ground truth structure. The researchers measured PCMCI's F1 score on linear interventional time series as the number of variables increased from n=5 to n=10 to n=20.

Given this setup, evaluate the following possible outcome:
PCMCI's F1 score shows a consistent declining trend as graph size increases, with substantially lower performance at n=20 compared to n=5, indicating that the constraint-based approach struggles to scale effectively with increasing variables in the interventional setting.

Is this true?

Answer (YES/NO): YES